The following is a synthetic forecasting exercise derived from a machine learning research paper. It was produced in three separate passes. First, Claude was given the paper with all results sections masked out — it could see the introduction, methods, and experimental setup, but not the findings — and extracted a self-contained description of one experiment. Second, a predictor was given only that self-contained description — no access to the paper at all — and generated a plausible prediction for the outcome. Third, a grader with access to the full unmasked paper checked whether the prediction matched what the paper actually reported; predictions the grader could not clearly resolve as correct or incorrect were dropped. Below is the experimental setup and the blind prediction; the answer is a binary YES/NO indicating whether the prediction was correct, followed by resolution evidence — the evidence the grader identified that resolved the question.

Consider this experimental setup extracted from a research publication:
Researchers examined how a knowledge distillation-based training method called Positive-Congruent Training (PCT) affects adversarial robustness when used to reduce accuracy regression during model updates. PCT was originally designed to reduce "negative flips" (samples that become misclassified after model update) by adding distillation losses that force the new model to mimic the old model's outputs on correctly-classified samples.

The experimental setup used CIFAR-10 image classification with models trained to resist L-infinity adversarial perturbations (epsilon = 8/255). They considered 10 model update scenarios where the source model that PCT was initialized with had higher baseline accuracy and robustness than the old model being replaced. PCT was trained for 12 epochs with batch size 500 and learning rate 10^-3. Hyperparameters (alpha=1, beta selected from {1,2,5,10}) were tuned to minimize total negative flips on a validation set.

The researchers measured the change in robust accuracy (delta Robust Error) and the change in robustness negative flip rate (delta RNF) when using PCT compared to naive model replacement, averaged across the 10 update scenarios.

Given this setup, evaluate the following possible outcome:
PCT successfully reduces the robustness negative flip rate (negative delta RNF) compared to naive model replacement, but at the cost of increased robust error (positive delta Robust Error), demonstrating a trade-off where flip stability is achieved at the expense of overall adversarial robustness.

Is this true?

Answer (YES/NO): NO